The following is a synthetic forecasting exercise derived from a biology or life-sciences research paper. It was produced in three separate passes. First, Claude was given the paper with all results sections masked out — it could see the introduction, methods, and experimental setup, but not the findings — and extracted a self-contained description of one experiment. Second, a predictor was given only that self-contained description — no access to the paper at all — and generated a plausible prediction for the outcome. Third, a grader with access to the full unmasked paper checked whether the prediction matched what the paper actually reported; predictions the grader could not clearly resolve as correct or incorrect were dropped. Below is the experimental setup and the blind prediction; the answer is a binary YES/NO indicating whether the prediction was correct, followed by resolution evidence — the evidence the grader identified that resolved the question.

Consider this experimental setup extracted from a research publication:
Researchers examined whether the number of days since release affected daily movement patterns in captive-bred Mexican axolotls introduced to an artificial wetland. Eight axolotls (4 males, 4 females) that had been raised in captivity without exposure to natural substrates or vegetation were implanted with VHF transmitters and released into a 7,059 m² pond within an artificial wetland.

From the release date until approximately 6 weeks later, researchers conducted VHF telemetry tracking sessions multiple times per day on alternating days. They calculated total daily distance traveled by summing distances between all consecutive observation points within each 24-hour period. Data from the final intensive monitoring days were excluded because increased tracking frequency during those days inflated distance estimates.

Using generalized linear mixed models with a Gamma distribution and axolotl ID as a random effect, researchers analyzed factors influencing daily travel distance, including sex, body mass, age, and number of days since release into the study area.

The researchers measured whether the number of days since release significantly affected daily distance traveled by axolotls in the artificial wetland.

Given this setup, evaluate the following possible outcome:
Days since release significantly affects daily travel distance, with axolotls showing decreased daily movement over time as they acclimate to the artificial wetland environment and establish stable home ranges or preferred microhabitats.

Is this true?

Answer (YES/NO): YES